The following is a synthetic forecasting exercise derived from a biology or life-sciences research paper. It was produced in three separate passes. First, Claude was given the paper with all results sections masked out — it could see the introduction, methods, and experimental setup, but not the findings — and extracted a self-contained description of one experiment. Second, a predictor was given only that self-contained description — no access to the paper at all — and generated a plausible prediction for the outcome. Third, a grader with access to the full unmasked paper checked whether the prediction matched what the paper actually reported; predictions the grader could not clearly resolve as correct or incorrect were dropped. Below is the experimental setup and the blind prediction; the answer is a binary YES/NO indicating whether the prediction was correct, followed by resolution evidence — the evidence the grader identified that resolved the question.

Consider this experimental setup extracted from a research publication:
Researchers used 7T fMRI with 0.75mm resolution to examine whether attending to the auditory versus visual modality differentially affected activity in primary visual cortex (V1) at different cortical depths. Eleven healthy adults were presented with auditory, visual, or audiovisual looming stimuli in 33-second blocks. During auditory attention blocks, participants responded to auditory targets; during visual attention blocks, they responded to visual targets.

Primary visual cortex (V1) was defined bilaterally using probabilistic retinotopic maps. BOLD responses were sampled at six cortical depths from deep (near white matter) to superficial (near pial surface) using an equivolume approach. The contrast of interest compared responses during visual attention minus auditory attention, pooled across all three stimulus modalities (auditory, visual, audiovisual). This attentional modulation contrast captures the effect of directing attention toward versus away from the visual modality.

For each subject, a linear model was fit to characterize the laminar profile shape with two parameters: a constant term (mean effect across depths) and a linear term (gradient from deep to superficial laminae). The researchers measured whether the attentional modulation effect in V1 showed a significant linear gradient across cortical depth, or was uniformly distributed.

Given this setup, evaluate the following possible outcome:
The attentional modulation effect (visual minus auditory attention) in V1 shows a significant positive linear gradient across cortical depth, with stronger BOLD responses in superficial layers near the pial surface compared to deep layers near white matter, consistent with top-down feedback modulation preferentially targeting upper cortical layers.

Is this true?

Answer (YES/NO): NO